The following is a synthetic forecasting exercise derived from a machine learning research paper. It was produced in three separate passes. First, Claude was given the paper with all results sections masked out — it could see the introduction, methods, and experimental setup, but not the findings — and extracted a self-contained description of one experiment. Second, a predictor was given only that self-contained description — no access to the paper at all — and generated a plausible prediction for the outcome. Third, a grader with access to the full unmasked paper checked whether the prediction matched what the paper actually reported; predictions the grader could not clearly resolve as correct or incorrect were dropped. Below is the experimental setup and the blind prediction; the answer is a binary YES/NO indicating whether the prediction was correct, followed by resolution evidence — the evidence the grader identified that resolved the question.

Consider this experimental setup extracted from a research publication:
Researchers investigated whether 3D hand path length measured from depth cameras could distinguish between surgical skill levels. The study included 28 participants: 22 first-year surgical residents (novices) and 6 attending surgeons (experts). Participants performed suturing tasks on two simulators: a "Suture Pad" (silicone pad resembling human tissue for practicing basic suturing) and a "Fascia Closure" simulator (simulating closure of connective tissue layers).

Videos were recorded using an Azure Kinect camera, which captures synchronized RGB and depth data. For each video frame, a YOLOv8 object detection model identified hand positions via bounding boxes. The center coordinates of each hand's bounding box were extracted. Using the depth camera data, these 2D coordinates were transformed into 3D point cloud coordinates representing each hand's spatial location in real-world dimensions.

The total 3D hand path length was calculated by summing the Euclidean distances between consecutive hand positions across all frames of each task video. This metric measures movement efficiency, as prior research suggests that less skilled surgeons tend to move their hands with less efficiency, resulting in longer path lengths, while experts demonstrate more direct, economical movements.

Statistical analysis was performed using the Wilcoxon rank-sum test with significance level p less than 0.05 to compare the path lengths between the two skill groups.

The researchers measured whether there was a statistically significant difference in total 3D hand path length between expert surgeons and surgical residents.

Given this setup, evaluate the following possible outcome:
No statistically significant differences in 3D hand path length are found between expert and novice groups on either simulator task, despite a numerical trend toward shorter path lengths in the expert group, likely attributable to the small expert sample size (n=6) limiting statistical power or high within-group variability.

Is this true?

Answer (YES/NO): NO